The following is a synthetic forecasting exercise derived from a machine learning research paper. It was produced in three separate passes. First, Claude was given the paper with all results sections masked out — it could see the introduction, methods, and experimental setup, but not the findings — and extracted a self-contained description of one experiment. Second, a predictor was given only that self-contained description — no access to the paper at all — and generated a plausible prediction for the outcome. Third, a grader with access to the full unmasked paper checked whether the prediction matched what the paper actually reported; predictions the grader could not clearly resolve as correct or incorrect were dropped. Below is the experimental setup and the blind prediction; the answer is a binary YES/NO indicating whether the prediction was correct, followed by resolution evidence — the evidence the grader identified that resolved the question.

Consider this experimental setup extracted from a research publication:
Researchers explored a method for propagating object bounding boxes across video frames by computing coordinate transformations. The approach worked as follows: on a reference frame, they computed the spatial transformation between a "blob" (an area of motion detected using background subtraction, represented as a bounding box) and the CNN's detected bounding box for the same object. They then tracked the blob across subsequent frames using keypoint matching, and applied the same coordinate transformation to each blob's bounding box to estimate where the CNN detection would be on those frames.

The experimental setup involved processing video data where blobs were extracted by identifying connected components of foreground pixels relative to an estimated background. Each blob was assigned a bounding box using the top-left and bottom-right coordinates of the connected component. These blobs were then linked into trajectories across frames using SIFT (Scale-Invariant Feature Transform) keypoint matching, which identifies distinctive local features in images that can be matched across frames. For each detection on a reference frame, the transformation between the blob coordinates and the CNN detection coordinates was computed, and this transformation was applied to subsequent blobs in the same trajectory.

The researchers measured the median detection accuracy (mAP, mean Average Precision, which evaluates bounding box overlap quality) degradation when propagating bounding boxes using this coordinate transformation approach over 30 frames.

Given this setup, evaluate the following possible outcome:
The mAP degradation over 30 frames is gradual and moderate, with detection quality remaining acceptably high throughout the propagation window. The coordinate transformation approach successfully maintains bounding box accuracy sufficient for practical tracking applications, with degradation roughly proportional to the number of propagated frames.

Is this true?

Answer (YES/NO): NO